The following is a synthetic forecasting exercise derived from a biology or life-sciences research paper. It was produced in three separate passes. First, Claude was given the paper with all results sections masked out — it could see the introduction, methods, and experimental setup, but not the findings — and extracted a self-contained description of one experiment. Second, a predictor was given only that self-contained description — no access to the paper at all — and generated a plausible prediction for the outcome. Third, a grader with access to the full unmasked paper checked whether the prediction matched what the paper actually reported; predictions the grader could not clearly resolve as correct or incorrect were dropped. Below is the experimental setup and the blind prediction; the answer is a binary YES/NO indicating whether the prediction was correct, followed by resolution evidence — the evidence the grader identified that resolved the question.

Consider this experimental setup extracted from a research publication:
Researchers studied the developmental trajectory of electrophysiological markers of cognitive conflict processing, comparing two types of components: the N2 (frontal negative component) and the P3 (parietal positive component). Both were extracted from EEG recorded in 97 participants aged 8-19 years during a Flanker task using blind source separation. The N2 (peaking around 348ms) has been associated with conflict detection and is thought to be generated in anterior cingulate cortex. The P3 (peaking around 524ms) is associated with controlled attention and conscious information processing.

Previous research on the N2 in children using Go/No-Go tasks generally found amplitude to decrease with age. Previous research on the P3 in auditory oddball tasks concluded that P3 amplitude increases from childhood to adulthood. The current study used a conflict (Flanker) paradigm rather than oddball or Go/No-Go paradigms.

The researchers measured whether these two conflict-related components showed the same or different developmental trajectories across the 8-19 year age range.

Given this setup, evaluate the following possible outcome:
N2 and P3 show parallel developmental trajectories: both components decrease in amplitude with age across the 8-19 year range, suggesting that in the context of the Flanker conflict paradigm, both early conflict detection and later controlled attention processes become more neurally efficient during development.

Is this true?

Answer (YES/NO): NO